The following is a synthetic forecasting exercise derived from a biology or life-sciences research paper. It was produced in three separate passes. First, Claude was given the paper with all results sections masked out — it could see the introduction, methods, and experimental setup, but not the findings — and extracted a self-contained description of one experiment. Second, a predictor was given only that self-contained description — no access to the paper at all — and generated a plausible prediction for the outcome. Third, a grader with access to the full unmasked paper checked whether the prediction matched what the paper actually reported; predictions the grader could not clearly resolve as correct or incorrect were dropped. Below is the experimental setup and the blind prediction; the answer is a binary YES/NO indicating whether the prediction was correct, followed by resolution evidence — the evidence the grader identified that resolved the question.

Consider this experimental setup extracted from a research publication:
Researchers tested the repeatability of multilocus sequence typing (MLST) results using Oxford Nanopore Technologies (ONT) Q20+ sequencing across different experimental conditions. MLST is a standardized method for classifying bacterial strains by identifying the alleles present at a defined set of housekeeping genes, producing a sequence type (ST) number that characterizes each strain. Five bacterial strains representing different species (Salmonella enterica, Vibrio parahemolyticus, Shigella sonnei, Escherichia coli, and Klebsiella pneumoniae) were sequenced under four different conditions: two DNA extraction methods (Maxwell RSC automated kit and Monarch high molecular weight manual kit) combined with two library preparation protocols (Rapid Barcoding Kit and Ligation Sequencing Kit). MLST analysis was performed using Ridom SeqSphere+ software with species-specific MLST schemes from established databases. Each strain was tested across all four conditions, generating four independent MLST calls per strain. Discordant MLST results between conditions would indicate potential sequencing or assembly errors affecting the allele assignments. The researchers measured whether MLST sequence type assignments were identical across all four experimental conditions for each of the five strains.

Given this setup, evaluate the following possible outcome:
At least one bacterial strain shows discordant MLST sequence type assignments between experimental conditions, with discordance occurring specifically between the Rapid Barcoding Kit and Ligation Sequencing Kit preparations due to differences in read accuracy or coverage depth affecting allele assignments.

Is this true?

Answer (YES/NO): NO